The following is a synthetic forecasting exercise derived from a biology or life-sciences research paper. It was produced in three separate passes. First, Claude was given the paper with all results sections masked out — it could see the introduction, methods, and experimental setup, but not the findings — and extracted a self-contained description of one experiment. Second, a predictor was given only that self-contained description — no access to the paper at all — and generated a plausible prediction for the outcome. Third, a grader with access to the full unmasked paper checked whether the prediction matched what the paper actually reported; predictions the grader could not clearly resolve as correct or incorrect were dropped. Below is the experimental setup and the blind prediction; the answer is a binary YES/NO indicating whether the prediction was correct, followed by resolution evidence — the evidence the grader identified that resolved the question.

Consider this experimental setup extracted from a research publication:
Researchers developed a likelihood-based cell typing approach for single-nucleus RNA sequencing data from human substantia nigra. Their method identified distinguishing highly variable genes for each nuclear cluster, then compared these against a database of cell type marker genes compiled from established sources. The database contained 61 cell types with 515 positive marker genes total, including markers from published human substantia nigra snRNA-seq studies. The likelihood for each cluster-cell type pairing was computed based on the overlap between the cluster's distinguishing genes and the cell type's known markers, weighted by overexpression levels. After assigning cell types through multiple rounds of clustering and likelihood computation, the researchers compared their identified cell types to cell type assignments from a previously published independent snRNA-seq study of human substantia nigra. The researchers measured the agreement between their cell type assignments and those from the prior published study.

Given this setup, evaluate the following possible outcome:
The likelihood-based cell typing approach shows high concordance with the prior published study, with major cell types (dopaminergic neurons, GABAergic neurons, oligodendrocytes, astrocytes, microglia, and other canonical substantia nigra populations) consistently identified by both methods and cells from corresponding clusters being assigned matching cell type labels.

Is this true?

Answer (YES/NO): YES